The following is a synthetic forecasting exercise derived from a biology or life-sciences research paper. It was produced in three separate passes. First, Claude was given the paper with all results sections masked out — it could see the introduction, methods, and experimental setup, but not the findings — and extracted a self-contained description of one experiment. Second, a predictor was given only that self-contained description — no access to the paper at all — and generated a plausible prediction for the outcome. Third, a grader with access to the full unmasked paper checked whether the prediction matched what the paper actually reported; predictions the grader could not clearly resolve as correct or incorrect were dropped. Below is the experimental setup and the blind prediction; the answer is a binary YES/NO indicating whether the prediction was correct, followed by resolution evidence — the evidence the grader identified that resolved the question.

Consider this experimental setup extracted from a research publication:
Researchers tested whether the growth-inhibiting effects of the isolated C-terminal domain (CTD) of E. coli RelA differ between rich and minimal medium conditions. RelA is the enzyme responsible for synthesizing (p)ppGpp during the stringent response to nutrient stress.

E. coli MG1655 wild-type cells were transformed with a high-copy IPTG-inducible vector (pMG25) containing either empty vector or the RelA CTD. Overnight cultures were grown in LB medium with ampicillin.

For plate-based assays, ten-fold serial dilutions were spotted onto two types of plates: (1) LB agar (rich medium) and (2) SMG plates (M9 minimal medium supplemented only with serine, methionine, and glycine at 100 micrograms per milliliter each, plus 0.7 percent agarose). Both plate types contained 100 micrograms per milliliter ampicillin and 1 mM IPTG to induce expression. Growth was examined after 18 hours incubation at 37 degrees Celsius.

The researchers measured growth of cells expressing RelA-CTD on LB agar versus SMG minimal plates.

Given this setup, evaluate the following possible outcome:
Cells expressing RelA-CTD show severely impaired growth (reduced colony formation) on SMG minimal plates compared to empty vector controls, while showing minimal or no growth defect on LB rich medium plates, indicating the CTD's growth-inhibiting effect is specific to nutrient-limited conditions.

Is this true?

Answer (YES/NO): NO